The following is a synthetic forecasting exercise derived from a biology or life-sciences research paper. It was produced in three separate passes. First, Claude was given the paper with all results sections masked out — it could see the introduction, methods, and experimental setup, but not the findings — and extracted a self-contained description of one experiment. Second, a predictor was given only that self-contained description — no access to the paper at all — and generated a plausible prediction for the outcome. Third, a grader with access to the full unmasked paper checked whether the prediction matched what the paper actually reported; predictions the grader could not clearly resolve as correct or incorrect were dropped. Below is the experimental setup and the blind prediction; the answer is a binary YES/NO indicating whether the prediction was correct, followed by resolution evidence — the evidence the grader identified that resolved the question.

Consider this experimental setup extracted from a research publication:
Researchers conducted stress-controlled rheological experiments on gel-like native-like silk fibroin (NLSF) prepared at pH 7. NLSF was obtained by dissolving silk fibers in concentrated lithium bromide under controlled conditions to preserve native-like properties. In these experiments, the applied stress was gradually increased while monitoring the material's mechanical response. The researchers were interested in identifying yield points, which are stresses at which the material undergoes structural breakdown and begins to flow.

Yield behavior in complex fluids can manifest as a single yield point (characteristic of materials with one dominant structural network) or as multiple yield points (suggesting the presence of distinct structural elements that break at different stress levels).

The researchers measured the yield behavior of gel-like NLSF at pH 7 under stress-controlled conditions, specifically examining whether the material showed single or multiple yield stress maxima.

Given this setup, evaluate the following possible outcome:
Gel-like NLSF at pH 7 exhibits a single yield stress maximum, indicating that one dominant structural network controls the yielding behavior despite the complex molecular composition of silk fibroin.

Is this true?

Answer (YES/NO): NO